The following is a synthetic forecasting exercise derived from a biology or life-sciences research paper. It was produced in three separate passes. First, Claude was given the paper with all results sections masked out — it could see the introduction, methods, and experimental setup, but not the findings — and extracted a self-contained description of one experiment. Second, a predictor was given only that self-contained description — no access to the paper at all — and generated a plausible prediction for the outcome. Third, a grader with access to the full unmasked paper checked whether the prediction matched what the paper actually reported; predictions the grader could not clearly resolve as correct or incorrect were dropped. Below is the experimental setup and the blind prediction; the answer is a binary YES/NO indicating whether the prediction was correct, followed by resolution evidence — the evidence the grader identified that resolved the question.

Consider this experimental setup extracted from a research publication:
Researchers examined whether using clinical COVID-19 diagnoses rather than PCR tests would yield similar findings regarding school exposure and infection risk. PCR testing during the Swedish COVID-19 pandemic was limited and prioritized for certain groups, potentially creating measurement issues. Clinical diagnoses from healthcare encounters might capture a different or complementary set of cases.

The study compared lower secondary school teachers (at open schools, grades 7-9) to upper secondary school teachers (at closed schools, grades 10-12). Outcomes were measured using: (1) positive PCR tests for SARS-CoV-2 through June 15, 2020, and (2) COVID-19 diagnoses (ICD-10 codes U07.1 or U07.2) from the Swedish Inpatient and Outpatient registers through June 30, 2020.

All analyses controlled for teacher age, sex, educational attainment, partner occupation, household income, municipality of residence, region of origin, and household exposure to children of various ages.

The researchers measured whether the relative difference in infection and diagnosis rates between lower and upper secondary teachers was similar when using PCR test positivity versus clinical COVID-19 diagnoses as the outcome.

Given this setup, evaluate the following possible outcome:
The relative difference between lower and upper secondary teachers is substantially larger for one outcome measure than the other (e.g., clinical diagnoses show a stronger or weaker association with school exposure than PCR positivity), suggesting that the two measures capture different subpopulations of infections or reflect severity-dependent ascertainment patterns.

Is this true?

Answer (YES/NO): NO